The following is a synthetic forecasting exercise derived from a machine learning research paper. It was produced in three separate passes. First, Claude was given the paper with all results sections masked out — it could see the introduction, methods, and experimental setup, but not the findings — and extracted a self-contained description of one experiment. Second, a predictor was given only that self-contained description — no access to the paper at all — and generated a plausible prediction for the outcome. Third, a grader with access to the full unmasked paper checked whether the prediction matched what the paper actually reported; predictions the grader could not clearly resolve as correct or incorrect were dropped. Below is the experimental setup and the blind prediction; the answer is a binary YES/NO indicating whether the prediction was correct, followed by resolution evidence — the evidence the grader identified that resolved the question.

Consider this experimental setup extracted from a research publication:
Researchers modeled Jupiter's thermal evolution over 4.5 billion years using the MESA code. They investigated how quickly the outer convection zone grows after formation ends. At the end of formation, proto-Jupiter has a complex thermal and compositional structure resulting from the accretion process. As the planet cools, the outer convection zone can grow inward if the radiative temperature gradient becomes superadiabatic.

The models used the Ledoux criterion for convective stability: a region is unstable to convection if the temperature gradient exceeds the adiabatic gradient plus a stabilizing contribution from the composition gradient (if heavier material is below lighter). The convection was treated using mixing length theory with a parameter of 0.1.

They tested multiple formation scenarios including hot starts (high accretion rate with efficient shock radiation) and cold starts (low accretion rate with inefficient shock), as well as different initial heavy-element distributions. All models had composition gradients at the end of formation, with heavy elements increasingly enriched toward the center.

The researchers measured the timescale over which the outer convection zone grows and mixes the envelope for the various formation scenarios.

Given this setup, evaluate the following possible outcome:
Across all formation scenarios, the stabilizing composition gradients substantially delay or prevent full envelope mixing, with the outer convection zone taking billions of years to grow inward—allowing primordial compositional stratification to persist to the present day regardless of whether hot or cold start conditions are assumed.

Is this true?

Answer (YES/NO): NO